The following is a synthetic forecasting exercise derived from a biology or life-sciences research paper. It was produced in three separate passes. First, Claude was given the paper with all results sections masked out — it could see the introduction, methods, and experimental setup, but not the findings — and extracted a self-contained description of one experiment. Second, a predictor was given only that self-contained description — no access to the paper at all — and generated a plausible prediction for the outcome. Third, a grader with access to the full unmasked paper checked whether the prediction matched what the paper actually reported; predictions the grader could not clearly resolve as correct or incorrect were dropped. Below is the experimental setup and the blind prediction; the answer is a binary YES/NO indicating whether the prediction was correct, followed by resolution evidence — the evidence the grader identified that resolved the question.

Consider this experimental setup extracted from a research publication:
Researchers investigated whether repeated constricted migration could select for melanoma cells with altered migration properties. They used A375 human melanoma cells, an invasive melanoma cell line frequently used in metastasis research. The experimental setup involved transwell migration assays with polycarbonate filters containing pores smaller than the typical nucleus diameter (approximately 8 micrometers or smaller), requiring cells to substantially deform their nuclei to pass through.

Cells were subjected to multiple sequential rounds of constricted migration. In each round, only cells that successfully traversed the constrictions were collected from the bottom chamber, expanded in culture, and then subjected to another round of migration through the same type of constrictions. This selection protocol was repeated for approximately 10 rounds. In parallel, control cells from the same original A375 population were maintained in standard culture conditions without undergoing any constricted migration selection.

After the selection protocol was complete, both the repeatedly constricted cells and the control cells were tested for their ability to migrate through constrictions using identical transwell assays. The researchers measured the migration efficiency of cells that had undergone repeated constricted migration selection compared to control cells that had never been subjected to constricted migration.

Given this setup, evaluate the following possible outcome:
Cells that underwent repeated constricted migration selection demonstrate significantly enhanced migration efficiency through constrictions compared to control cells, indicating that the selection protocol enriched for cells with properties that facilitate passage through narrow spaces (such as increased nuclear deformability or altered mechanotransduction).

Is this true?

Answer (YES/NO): YES